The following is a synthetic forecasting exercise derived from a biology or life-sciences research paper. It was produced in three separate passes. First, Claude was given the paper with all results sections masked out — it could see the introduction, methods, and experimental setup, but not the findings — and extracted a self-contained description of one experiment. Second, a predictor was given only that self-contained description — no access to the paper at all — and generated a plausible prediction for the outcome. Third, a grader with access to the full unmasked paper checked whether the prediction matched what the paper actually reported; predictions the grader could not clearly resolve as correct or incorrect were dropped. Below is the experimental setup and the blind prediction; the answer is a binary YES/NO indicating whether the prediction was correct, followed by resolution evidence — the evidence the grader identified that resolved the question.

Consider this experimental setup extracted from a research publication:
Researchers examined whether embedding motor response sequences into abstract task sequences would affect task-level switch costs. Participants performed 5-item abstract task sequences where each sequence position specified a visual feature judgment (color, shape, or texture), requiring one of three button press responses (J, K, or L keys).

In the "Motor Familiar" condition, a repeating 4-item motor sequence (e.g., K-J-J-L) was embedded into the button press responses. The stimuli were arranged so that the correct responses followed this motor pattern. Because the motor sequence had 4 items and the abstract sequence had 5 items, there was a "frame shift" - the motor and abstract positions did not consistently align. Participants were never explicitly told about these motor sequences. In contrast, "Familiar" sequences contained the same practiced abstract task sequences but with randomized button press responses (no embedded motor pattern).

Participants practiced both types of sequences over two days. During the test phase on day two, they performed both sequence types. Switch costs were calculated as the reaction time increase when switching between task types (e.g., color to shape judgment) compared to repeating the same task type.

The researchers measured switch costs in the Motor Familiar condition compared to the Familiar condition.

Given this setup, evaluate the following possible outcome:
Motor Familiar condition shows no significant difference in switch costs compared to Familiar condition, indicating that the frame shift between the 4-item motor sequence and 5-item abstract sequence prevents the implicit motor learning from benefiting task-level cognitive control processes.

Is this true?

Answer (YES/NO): NO